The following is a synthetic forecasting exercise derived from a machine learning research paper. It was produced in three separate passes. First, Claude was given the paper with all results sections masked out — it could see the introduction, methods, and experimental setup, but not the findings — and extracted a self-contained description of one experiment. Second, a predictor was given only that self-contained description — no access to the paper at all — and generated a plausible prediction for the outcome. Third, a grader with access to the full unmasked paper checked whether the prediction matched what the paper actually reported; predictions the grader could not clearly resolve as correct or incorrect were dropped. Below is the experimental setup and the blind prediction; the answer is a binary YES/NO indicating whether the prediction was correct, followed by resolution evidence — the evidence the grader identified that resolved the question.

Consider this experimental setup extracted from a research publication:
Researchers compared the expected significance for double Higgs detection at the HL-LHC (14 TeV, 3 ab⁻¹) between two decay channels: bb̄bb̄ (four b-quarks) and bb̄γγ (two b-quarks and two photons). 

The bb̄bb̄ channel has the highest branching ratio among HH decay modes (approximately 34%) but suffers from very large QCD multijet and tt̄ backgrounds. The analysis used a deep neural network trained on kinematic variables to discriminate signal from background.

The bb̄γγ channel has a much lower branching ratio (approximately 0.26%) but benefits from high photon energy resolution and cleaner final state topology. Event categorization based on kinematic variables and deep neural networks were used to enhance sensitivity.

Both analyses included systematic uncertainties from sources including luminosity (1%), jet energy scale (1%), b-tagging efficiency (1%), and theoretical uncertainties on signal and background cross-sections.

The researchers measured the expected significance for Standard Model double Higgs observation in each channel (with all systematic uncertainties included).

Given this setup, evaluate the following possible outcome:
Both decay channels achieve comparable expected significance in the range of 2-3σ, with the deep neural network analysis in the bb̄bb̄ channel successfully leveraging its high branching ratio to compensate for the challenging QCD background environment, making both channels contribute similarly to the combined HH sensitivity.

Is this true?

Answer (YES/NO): NO